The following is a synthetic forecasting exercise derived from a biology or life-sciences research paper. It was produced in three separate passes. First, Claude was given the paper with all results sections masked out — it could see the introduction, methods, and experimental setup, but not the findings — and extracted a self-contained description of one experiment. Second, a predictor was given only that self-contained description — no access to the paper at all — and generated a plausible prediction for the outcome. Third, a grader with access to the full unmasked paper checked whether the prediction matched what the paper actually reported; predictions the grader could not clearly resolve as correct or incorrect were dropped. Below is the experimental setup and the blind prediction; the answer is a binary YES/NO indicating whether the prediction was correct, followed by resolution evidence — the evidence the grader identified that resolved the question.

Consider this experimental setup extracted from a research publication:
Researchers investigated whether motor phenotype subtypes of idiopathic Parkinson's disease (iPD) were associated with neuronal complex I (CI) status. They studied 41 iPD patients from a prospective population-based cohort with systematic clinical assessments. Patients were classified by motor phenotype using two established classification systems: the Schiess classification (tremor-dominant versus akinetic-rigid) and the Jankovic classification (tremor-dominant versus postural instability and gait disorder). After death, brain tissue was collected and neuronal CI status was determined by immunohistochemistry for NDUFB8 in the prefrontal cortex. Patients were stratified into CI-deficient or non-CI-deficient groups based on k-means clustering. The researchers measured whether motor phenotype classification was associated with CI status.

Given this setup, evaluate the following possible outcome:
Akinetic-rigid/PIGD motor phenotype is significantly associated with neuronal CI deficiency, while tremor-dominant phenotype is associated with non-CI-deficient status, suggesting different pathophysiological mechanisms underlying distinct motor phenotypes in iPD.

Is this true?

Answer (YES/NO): YES